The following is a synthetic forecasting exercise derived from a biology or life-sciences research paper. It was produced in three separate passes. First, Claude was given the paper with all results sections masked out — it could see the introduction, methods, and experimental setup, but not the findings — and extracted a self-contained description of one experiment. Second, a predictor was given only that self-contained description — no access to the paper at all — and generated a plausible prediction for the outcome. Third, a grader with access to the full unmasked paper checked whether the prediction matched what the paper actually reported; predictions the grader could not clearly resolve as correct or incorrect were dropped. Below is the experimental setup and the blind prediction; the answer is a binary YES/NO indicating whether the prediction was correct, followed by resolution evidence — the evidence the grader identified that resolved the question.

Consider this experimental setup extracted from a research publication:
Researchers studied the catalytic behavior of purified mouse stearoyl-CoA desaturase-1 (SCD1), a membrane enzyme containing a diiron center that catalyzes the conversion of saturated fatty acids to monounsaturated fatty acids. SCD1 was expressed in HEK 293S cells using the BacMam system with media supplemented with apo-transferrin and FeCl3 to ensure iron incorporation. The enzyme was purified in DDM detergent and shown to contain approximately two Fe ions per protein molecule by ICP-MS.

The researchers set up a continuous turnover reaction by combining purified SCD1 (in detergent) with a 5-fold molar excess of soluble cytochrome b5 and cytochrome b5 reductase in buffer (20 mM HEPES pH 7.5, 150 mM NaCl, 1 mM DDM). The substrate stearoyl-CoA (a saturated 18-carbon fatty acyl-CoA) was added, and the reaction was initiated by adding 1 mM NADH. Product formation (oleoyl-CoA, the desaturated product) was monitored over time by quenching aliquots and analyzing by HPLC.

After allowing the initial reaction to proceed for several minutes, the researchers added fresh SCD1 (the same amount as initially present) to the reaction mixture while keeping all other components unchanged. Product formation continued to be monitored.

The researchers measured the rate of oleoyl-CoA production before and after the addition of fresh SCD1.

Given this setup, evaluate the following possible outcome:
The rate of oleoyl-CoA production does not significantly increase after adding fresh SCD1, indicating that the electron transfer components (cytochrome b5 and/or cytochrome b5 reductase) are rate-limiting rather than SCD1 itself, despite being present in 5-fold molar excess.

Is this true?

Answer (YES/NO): NO